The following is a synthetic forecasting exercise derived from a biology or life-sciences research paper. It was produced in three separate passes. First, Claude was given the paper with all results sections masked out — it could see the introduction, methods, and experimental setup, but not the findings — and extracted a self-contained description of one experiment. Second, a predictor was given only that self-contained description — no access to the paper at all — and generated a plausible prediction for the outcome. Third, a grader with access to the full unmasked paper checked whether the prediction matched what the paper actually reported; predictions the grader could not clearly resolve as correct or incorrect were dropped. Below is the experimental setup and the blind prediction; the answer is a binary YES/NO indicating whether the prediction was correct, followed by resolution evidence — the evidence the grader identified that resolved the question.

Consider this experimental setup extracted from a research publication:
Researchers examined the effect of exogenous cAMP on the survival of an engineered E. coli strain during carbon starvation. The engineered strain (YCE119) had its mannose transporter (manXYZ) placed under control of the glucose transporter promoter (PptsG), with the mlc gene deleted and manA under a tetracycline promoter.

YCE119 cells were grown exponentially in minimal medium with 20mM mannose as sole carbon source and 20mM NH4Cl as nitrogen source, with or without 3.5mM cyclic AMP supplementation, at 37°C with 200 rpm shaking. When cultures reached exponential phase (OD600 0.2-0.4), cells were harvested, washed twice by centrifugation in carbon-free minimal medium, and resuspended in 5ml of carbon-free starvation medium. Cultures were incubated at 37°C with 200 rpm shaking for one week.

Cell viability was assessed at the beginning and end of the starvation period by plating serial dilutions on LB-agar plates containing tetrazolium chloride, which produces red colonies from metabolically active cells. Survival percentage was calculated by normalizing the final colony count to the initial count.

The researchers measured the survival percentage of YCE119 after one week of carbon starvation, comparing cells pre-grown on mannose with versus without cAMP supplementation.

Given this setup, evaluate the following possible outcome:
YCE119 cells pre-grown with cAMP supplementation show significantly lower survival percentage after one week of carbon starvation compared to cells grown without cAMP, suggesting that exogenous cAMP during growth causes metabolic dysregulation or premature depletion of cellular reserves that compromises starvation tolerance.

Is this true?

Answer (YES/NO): NO